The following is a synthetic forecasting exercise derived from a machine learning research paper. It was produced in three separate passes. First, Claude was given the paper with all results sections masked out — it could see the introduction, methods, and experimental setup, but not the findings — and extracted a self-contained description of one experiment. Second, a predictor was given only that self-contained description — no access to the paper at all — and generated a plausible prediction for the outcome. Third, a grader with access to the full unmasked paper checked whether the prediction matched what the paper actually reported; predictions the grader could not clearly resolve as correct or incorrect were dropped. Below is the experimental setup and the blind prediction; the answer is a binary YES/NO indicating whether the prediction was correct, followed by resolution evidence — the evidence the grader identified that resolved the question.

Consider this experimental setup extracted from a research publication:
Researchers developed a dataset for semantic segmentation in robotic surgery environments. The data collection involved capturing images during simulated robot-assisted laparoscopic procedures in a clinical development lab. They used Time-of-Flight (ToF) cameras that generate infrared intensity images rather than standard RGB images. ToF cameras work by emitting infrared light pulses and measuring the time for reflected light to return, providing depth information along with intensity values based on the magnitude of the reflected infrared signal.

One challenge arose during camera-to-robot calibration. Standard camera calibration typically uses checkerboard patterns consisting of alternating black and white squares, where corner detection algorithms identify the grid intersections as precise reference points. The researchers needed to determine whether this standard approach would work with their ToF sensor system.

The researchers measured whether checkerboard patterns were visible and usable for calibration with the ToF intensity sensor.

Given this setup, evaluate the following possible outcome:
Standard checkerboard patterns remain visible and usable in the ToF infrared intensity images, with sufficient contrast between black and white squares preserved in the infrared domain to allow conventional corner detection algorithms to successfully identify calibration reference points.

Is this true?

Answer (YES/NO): NO